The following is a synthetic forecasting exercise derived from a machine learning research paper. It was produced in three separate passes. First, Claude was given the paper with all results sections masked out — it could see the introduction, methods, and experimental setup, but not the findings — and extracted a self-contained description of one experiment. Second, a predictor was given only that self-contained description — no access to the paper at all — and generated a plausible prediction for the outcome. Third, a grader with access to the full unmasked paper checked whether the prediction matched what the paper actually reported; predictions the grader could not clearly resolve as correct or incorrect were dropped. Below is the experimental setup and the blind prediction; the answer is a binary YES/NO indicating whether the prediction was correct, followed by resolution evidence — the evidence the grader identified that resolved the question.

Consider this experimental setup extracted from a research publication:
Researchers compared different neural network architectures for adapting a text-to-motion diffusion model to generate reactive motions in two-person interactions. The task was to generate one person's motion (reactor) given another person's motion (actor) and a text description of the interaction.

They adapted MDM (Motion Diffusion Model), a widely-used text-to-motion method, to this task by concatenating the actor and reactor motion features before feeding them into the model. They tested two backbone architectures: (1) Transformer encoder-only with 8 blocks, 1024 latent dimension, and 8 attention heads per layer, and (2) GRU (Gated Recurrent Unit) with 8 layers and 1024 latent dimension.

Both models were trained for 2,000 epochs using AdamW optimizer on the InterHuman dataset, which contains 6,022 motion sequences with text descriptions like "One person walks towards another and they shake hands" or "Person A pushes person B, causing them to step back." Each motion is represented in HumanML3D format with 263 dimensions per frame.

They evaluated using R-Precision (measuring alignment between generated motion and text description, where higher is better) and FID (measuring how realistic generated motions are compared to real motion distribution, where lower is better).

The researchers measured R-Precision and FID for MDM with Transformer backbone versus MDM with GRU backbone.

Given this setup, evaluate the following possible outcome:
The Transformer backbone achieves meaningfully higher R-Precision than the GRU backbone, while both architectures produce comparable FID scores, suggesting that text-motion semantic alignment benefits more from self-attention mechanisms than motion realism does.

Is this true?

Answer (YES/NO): NO